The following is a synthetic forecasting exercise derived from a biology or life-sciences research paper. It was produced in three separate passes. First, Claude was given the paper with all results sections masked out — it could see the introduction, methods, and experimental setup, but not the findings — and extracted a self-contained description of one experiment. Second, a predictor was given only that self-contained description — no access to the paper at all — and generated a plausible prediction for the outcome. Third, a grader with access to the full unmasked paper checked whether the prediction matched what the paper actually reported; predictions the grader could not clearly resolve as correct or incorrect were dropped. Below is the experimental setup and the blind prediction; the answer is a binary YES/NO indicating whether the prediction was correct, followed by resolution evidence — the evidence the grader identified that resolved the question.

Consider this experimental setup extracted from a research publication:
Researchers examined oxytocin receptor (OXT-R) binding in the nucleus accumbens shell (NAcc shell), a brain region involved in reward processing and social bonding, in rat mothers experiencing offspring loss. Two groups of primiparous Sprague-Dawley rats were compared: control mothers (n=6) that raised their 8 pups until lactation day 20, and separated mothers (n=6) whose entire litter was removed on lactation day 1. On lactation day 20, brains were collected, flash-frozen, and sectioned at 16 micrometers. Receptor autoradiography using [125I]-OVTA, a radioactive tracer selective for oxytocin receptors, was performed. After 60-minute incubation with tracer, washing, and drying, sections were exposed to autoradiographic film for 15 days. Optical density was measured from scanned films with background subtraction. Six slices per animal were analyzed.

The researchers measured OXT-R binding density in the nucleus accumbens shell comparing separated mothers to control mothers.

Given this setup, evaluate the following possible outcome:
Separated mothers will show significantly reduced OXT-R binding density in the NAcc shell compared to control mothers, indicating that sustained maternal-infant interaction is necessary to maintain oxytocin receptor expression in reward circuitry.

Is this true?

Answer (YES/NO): NO